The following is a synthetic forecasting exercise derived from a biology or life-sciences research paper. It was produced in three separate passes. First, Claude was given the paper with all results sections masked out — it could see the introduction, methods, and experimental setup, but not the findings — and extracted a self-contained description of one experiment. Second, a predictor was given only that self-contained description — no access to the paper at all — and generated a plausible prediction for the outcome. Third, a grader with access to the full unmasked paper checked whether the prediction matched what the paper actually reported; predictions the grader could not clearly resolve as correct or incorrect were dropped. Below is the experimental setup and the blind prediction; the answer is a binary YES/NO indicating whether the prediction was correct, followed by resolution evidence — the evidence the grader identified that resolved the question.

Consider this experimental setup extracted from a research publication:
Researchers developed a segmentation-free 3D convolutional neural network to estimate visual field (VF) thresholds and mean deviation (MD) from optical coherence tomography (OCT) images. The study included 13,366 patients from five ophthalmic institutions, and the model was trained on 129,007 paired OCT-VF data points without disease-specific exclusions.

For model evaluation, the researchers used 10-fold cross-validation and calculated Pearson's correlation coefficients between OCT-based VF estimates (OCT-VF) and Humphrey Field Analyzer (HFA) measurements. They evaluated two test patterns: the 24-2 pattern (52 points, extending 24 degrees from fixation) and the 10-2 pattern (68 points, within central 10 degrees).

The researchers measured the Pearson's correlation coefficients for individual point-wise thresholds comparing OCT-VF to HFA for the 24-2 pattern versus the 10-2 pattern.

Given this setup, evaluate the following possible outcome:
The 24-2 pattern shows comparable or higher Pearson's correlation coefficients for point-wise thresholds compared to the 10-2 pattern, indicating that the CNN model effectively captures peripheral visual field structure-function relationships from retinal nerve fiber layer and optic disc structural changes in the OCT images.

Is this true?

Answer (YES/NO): NO